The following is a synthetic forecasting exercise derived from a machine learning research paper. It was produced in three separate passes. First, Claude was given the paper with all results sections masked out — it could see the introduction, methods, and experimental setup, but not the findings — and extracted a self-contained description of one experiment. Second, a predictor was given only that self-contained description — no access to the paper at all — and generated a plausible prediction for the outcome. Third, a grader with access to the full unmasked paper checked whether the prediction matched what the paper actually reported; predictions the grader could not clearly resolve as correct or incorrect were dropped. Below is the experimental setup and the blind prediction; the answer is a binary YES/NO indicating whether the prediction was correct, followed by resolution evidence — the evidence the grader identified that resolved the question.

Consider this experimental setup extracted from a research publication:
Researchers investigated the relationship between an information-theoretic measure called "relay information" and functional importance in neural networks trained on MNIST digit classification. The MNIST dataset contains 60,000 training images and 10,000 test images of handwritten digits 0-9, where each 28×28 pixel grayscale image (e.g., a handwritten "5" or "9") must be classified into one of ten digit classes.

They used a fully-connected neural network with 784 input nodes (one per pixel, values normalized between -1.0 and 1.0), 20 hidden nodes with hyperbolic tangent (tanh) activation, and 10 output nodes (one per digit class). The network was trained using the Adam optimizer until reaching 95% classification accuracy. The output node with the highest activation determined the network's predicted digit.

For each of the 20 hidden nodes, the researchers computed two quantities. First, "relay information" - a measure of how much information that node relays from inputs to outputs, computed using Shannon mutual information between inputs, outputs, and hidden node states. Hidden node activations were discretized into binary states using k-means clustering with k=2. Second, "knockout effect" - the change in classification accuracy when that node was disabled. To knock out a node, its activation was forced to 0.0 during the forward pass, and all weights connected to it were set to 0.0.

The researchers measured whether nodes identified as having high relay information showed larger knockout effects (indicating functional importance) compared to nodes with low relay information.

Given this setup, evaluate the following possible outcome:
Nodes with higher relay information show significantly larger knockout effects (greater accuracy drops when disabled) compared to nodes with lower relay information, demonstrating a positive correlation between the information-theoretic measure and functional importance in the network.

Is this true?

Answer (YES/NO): YES